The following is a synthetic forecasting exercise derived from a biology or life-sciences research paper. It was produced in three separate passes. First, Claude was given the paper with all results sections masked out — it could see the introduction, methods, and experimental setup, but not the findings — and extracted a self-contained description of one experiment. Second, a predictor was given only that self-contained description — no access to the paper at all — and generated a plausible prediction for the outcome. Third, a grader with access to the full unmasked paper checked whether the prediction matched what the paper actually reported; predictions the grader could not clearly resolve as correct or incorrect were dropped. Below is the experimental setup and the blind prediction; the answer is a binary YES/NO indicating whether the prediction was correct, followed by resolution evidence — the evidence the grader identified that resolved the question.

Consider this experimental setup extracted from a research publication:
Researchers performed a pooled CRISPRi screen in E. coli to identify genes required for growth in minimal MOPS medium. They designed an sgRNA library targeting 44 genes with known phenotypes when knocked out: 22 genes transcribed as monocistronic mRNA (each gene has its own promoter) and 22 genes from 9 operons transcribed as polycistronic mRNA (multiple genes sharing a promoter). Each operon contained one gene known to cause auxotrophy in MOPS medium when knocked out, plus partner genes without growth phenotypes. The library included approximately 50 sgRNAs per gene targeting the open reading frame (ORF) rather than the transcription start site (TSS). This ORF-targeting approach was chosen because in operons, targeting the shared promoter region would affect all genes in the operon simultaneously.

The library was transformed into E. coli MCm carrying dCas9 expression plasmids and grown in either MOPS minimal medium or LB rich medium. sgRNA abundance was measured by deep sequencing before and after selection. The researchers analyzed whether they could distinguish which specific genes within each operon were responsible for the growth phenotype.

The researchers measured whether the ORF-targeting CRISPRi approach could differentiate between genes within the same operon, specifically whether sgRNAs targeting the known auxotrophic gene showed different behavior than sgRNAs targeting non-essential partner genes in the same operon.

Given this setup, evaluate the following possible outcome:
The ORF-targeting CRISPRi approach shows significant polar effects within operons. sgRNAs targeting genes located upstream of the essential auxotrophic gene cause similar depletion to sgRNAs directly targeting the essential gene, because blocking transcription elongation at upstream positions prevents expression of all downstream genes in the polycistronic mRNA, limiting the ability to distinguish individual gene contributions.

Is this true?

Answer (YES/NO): NO